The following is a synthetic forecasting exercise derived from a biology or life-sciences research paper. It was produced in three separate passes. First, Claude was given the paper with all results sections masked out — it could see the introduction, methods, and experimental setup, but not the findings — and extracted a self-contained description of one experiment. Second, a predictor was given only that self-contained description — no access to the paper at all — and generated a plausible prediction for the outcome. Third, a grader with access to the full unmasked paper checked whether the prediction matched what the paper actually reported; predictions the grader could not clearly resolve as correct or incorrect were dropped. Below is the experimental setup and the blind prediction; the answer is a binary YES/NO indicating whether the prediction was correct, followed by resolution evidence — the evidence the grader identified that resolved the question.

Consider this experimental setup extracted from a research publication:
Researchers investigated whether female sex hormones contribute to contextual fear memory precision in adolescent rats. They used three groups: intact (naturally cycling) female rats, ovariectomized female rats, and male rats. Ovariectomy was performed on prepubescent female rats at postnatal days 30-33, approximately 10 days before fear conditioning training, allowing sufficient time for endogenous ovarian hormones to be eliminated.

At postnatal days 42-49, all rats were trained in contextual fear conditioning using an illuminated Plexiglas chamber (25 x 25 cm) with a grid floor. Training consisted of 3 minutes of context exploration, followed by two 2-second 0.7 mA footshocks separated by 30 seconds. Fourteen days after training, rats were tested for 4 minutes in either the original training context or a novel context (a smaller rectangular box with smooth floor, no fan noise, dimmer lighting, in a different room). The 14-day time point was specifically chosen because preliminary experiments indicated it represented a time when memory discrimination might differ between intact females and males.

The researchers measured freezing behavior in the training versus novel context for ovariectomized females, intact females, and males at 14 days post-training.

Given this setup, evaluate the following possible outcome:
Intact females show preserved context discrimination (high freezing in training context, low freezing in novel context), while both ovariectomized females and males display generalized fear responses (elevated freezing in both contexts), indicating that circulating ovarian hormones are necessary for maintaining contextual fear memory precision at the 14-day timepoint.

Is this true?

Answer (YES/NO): YES